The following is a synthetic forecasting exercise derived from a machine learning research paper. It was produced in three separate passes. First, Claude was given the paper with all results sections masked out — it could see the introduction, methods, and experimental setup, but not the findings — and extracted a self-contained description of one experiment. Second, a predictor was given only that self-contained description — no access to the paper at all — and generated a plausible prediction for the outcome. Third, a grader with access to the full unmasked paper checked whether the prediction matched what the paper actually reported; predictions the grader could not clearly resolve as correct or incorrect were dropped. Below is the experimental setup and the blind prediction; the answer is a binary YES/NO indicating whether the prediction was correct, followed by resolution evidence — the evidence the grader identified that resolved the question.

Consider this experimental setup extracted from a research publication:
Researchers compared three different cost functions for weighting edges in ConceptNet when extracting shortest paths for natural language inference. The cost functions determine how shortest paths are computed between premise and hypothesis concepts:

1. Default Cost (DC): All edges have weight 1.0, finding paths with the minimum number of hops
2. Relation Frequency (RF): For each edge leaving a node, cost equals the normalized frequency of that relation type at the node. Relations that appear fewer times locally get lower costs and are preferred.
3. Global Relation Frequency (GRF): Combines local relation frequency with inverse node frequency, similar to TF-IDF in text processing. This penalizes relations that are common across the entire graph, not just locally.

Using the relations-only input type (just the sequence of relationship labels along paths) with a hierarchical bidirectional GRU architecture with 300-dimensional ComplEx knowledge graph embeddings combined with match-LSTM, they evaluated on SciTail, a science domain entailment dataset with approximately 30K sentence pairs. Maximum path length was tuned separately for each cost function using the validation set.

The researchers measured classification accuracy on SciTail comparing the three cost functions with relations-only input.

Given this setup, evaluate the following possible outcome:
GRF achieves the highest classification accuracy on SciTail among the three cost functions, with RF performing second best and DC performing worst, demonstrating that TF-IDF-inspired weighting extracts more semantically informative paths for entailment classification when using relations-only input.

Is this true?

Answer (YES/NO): NO